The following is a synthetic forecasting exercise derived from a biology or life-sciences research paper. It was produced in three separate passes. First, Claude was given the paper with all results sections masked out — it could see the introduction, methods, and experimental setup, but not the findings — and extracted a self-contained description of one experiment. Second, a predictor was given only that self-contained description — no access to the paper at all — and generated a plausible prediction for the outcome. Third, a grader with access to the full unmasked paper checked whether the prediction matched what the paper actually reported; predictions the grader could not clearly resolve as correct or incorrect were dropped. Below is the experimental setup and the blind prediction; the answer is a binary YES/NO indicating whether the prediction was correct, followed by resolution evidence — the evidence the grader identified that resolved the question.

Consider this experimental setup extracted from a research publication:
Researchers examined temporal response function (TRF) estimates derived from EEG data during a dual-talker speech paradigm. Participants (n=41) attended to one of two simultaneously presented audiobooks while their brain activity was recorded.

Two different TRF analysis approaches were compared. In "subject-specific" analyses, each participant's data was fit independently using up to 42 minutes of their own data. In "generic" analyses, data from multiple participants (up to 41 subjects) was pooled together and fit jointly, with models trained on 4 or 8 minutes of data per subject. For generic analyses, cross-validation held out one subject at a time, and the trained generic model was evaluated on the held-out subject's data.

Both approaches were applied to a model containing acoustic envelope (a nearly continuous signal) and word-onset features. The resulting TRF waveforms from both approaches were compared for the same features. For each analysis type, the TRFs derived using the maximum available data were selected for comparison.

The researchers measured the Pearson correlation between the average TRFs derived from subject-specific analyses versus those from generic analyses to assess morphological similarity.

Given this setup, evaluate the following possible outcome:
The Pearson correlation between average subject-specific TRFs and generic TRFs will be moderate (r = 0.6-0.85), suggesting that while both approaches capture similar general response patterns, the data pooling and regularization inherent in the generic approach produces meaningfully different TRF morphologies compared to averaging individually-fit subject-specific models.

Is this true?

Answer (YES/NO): NO